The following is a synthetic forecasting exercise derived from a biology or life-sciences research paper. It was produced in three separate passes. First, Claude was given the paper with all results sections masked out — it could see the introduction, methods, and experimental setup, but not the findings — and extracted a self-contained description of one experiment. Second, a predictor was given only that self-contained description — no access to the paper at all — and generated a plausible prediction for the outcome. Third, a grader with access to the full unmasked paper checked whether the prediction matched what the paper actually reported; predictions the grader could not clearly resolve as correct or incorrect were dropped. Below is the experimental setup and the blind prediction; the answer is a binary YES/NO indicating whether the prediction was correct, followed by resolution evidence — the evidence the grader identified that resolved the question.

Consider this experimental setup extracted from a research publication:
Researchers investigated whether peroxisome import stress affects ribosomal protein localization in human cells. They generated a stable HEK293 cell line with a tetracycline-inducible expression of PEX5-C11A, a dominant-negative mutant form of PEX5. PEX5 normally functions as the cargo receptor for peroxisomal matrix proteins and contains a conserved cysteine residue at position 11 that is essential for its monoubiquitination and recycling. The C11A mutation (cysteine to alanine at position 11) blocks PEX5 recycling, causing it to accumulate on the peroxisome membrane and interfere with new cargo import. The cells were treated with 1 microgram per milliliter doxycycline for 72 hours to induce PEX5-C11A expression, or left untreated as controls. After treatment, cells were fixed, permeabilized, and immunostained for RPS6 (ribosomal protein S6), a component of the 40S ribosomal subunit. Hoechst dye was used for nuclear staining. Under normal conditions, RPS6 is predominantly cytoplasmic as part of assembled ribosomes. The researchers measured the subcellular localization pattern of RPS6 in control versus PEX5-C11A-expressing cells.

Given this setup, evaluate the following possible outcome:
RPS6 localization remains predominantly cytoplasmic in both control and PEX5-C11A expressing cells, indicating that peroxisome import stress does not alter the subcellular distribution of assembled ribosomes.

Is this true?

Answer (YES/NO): NO